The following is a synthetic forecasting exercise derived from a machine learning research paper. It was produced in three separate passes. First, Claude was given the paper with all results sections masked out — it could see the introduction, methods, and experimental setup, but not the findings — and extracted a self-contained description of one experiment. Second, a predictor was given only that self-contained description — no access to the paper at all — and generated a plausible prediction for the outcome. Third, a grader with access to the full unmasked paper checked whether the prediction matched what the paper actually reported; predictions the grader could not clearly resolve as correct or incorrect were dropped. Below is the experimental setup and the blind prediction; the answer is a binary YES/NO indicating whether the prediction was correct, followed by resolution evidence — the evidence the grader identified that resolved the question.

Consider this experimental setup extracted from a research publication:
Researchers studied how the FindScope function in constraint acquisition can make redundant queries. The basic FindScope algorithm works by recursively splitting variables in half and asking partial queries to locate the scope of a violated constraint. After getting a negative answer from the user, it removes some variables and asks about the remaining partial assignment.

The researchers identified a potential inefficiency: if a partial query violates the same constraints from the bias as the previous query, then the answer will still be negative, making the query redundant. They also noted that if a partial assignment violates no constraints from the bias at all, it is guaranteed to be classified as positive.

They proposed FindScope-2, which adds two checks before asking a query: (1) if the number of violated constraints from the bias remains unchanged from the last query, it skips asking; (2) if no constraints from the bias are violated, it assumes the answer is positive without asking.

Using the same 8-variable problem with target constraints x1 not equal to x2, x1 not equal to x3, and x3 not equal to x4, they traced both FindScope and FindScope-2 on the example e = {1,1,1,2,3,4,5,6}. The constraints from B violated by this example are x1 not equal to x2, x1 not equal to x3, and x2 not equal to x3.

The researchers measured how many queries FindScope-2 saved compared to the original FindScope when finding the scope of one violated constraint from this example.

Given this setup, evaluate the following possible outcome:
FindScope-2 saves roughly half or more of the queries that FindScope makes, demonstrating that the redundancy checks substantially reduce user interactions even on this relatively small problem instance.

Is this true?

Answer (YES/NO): YES